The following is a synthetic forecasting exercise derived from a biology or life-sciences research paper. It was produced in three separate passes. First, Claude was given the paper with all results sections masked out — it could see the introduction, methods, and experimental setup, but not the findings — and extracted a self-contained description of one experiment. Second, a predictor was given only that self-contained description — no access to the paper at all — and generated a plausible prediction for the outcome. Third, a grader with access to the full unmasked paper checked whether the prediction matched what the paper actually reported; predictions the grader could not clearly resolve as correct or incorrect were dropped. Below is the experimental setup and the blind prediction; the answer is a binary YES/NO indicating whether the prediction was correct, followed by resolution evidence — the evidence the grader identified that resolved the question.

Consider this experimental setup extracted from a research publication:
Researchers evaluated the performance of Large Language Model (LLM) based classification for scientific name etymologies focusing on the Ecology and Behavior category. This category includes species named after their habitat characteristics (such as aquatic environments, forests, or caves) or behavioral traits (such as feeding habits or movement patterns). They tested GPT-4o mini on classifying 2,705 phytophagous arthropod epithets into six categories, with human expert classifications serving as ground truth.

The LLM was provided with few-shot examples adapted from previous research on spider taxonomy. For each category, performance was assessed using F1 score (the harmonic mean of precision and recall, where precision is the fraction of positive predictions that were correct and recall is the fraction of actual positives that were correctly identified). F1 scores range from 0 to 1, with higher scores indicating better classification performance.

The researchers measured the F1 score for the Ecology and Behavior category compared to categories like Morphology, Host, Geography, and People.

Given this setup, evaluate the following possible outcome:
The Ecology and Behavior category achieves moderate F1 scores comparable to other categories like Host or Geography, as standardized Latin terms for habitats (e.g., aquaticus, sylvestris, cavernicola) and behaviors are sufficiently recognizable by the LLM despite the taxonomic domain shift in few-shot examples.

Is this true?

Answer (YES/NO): NO